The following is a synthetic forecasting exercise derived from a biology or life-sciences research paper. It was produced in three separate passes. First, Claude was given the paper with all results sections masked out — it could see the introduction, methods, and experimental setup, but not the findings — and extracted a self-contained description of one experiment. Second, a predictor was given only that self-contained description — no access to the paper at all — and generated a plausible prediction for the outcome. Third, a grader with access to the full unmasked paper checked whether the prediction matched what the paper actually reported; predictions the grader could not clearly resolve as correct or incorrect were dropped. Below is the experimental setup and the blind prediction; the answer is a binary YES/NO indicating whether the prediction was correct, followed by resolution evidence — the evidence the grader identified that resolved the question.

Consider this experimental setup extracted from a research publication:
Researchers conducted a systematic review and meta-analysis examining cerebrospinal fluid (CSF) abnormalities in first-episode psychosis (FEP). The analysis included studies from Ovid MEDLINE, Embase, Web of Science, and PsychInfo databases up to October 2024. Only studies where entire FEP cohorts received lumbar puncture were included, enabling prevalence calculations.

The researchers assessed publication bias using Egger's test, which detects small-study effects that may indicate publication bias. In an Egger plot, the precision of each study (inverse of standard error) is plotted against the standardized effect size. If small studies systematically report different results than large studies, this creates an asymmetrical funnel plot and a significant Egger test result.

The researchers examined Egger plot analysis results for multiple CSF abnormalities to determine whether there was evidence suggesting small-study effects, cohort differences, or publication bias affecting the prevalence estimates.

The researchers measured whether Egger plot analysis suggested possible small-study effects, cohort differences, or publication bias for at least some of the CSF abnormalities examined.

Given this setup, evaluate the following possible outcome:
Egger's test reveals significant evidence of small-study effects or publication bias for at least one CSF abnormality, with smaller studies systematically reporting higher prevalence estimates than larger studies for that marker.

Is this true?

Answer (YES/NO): YES